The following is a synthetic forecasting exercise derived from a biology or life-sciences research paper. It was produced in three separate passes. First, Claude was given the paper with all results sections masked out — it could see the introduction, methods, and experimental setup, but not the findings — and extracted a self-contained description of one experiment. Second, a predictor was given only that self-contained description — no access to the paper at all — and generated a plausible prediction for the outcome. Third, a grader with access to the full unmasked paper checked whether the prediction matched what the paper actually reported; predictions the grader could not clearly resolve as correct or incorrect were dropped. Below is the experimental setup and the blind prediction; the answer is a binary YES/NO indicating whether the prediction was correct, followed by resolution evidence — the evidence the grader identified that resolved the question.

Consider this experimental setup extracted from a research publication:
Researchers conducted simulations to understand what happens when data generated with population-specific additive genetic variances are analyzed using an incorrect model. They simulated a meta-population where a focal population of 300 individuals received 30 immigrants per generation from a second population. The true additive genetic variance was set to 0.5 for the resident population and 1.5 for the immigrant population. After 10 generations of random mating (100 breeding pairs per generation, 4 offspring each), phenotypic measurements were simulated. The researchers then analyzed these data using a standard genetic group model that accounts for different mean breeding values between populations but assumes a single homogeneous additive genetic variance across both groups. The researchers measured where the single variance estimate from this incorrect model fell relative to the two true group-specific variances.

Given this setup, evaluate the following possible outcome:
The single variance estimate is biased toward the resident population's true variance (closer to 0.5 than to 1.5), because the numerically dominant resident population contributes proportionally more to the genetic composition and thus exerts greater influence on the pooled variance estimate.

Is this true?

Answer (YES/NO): NO